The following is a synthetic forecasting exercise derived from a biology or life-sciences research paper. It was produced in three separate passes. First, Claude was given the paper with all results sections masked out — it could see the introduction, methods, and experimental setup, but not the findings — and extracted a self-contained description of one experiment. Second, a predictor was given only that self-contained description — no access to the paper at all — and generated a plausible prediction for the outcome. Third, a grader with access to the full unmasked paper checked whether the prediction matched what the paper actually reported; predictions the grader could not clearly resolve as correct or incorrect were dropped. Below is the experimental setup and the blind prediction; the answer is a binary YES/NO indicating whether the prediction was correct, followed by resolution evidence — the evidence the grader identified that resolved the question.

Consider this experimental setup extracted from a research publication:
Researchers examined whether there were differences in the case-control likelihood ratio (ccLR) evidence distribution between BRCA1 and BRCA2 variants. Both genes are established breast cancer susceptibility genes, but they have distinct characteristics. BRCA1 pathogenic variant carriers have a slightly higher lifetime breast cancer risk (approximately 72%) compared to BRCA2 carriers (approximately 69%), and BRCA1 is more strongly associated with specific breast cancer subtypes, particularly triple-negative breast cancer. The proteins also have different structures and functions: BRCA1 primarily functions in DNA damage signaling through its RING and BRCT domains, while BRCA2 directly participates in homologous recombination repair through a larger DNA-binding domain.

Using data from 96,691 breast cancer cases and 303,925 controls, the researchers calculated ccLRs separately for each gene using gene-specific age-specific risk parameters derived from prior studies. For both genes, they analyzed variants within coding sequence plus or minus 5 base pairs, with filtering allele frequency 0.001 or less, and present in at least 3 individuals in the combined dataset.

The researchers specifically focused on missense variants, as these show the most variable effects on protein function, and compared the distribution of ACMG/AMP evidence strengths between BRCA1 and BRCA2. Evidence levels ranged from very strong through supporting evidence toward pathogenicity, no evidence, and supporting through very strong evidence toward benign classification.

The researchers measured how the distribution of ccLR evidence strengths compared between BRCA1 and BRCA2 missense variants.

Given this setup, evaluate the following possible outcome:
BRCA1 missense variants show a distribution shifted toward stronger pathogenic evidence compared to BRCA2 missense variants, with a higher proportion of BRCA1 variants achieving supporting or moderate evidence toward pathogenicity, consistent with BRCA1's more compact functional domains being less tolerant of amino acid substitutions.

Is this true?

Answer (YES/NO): NO